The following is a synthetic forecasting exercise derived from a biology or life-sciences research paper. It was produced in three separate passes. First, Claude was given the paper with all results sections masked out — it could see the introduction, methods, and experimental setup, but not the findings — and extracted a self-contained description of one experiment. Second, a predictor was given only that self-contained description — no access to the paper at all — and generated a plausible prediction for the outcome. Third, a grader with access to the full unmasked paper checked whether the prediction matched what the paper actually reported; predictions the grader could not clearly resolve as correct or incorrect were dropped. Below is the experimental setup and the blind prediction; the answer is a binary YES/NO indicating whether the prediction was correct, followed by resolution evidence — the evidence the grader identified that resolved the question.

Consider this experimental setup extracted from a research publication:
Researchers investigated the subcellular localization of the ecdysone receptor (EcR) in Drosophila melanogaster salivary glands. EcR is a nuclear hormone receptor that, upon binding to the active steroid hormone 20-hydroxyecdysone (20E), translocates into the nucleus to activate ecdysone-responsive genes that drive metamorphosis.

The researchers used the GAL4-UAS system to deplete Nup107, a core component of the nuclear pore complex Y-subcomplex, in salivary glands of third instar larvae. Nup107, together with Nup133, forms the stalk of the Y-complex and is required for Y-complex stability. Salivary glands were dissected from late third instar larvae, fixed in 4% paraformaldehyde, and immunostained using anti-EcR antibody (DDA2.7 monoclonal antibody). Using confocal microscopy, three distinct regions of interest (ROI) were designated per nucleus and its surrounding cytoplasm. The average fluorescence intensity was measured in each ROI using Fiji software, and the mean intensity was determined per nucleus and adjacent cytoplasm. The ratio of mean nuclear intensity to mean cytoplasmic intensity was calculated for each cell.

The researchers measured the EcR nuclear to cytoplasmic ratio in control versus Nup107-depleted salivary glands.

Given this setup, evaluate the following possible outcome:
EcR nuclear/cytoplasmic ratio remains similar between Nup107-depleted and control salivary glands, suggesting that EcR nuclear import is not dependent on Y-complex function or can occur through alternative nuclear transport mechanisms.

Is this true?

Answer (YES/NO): YES